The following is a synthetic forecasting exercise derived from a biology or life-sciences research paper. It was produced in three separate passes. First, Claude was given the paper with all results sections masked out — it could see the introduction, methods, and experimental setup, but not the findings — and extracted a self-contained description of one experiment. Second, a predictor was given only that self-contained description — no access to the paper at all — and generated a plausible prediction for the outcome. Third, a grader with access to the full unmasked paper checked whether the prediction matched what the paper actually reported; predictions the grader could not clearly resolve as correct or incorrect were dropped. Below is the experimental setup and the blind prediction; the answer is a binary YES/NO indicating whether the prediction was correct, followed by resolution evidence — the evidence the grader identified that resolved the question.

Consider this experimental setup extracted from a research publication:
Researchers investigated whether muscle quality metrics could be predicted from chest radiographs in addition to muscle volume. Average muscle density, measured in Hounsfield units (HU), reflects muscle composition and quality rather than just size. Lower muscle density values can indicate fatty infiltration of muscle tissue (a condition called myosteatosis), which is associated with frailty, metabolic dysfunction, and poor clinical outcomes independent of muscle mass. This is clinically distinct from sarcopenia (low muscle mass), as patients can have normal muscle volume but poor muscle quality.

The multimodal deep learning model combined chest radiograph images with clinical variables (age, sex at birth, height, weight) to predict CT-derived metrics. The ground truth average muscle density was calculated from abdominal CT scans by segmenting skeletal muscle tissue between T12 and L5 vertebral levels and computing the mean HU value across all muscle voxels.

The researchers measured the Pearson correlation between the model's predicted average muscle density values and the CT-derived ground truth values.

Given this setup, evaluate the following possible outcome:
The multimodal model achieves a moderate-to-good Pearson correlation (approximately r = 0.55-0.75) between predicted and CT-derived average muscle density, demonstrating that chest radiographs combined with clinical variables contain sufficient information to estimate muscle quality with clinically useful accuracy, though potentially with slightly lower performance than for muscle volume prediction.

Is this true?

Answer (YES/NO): NO